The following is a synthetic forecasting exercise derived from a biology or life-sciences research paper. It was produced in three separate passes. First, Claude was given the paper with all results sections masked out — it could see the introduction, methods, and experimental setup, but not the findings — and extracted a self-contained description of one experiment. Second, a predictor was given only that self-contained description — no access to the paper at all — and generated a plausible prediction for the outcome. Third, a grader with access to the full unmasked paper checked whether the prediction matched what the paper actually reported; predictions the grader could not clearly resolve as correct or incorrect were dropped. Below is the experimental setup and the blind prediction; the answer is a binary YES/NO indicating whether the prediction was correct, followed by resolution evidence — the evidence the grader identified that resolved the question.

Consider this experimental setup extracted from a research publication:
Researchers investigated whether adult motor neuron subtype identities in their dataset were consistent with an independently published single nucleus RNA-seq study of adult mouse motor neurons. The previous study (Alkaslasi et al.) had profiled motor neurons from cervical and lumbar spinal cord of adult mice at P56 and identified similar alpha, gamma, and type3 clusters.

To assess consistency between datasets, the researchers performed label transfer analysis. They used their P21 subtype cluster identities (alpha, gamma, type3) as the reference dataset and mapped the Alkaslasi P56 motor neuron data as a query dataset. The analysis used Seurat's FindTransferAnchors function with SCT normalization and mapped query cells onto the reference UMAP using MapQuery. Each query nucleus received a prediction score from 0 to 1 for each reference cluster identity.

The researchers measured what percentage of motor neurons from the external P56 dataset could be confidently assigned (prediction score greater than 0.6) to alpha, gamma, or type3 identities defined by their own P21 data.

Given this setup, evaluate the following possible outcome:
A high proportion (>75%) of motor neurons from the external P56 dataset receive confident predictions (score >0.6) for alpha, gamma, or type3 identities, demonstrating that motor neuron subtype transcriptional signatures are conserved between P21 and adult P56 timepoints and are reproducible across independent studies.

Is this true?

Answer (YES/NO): YES